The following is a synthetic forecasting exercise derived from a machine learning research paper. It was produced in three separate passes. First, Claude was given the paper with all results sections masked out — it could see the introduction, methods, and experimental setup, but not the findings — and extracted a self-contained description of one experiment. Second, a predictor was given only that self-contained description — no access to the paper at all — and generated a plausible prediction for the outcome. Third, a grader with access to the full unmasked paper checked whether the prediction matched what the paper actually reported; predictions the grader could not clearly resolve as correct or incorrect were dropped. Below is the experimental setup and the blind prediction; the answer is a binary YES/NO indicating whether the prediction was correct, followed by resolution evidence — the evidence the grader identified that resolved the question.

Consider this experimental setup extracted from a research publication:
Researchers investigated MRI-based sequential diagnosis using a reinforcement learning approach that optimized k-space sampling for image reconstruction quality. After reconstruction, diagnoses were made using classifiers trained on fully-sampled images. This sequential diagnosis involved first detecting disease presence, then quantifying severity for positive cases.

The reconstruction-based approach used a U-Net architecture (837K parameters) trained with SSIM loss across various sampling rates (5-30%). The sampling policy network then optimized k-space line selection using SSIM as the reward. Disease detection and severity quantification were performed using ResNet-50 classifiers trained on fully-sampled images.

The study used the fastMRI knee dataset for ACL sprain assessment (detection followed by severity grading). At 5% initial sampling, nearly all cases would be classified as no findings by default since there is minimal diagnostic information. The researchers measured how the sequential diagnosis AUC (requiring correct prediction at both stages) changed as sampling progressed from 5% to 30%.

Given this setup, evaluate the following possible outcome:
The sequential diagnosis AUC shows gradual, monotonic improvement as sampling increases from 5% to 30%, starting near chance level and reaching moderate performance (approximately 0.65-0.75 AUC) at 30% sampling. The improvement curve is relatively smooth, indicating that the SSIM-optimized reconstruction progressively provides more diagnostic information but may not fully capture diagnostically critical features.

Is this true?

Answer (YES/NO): NO